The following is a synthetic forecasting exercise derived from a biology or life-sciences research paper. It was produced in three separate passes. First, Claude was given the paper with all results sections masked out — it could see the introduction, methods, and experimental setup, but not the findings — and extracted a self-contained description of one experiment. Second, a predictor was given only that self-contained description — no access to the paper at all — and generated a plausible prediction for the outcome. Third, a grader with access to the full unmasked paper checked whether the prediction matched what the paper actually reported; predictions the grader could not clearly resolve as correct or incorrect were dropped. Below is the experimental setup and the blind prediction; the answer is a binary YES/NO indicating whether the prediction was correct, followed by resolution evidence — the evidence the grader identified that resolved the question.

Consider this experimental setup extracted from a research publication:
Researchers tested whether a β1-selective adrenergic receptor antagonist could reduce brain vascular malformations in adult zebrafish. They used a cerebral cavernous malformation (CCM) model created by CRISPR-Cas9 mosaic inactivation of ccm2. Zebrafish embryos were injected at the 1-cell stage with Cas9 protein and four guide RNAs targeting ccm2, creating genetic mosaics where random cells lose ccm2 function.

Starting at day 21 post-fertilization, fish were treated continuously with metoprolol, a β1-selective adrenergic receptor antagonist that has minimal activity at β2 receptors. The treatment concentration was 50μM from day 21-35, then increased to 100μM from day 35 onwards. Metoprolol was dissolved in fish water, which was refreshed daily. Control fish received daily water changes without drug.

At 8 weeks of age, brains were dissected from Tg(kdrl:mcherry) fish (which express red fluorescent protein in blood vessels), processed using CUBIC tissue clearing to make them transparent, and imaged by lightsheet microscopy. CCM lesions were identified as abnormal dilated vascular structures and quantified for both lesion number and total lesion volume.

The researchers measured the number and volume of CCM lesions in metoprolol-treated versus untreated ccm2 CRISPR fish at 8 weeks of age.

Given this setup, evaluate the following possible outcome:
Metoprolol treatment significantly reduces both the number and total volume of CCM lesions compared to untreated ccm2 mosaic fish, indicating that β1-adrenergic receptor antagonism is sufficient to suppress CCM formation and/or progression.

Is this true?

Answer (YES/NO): YES